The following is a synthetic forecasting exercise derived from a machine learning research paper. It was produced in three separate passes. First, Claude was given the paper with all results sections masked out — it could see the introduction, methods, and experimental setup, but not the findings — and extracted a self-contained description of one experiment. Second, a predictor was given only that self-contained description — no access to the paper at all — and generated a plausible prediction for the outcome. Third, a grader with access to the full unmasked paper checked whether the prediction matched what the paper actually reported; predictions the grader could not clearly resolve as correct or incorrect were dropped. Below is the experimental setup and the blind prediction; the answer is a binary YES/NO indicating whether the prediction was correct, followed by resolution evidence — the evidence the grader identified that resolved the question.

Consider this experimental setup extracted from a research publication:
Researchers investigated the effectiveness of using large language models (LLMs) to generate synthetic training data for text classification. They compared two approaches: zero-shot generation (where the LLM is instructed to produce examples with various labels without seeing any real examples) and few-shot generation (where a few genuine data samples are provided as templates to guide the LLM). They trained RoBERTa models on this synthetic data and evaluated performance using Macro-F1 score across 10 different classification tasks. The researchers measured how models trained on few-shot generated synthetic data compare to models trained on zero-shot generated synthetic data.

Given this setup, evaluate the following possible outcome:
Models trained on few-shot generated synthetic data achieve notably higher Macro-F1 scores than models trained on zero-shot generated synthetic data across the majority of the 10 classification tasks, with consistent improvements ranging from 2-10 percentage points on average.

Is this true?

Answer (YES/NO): NO